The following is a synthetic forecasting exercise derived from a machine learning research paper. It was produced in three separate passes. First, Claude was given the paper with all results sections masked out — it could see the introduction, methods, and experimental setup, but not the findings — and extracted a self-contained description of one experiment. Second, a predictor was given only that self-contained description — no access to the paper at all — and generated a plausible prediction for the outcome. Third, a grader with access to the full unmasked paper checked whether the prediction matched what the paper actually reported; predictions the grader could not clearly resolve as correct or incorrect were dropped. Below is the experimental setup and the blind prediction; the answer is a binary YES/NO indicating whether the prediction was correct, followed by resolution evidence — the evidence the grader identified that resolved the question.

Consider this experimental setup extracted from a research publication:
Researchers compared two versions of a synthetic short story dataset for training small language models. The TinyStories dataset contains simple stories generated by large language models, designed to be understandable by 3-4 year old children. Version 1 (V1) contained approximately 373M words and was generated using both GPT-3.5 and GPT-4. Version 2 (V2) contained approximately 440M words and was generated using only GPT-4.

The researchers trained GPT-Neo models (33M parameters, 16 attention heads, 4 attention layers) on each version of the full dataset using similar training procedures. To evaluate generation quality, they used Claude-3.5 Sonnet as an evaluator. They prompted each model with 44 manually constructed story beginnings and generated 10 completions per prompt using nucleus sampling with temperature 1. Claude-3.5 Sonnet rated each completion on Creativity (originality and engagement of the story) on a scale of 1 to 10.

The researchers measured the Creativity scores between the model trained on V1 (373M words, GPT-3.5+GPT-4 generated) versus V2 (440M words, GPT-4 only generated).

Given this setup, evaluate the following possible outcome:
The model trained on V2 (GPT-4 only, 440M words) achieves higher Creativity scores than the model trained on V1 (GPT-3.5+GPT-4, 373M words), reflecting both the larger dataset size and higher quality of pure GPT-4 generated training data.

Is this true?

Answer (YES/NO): NO